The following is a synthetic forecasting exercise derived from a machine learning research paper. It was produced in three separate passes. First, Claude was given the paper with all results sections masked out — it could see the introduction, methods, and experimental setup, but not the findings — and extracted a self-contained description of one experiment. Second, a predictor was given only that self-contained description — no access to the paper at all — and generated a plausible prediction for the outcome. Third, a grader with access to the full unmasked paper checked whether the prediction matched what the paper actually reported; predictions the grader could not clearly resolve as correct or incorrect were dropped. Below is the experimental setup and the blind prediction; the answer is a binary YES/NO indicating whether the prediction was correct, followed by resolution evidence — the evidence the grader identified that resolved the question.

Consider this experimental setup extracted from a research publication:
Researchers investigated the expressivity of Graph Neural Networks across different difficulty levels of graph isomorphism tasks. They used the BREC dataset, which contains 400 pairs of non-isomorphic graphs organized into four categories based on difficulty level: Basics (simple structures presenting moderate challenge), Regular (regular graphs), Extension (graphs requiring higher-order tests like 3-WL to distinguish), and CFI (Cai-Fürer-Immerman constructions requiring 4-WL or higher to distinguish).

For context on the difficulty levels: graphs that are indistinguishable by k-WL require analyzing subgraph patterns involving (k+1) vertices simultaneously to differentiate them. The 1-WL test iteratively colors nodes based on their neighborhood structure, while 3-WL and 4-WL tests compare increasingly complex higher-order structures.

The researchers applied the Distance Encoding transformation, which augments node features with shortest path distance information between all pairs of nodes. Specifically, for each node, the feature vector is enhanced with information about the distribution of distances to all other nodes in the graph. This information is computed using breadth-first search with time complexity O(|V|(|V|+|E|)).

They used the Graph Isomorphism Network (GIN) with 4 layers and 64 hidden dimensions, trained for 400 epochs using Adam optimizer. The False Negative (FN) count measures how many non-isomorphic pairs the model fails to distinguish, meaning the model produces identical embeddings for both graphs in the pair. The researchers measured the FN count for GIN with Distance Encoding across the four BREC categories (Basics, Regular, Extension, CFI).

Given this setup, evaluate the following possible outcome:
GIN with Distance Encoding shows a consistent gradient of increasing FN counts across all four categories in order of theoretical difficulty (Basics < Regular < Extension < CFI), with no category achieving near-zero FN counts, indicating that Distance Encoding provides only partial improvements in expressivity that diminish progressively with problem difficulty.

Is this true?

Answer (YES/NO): NO